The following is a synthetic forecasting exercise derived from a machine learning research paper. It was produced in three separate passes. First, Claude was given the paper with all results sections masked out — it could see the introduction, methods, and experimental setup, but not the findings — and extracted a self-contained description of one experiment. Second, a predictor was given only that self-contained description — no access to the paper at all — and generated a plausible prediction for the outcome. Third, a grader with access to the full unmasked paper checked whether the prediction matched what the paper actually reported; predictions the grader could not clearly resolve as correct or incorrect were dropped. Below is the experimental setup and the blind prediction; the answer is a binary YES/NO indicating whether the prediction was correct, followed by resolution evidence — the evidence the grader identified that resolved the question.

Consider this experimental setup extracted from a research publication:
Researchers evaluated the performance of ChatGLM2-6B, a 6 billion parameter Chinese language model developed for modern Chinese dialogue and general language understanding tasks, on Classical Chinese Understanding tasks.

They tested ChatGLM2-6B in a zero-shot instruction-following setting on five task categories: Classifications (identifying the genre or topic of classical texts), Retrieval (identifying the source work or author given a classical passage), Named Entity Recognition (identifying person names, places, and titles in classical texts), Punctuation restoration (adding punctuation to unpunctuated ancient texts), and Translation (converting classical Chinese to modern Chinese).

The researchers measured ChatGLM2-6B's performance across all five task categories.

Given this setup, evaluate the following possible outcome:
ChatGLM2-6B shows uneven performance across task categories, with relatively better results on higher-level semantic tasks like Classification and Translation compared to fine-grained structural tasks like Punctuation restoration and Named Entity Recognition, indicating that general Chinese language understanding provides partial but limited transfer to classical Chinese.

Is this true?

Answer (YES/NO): NO